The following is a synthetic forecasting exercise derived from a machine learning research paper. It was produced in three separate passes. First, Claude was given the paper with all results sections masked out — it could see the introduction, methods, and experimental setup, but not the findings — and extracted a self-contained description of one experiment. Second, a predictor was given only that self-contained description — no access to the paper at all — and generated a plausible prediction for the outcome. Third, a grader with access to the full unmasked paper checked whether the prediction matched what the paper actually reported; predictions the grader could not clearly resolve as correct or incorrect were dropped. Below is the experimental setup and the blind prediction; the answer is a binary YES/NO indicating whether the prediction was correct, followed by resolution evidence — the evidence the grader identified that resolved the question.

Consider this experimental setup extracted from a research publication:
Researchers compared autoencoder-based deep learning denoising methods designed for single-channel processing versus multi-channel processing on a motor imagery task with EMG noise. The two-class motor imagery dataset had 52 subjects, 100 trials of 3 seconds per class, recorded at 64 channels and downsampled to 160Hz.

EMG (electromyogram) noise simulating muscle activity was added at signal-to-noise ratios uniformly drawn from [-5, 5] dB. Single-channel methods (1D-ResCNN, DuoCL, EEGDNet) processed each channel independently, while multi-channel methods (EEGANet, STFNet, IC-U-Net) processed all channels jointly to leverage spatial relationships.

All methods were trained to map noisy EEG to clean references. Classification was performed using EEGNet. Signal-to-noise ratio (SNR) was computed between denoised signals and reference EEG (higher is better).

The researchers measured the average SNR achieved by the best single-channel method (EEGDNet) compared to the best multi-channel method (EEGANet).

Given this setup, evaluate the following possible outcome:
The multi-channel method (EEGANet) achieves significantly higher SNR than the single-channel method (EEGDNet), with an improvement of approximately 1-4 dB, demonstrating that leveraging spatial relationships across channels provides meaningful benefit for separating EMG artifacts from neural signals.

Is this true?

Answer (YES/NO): NO